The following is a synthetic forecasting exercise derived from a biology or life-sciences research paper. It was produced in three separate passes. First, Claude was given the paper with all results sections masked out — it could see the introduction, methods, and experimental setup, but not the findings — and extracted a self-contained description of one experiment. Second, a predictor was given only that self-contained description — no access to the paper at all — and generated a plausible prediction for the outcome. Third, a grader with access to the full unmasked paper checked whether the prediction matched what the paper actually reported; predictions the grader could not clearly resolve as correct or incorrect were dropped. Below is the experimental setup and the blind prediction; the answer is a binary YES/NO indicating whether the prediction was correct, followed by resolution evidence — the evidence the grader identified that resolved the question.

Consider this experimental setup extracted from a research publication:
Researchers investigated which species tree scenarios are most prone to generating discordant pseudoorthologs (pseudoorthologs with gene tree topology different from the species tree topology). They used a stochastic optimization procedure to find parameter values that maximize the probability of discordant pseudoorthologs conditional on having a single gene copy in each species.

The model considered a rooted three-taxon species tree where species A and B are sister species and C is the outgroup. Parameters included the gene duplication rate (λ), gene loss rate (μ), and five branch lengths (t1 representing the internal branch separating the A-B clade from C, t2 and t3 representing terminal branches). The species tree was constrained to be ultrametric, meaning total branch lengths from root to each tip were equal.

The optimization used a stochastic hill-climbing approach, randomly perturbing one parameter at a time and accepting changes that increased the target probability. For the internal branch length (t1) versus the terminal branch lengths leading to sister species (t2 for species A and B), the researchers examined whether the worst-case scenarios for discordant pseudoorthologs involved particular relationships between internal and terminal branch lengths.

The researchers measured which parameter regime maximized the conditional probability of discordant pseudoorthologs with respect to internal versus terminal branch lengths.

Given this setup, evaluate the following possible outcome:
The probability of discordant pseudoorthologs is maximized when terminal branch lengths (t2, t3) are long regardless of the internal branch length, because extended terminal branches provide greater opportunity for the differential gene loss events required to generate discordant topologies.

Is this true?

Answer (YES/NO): NO